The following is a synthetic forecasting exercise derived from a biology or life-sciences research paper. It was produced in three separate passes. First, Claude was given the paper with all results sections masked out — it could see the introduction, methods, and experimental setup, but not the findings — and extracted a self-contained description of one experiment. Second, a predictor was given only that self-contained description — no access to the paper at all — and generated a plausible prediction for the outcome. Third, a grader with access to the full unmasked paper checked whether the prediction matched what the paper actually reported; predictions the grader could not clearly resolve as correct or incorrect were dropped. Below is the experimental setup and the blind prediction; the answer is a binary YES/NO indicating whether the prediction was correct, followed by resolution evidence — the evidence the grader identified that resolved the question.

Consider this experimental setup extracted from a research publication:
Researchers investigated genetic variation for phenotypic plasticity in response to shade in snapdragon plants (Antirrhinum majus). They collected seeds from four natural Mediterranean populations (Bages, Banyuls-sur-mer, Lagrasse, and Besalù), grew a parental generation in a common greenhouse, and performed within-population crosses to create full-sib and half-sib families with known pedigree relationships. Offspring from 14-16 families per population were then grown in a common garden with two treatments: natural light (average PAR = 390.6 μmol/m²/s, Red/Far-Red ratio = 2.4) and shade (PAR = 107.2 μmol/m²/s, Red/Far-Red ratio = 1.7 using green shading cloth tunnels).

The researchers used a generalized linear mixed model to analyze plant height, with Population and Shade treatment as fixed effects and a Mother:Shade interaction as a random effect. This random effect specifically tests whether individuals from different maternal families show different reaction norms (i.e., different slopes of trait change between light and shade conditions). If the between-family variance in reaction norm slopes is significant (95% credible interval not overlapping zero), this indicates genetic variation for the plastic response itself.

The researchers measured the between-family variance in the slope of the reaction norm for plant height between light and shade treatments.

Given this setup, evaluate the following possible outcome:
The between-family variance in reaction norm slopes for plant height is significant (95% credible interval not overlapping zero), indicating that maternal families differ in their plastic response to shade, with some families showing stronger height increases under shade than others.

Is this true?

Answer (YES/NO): YES